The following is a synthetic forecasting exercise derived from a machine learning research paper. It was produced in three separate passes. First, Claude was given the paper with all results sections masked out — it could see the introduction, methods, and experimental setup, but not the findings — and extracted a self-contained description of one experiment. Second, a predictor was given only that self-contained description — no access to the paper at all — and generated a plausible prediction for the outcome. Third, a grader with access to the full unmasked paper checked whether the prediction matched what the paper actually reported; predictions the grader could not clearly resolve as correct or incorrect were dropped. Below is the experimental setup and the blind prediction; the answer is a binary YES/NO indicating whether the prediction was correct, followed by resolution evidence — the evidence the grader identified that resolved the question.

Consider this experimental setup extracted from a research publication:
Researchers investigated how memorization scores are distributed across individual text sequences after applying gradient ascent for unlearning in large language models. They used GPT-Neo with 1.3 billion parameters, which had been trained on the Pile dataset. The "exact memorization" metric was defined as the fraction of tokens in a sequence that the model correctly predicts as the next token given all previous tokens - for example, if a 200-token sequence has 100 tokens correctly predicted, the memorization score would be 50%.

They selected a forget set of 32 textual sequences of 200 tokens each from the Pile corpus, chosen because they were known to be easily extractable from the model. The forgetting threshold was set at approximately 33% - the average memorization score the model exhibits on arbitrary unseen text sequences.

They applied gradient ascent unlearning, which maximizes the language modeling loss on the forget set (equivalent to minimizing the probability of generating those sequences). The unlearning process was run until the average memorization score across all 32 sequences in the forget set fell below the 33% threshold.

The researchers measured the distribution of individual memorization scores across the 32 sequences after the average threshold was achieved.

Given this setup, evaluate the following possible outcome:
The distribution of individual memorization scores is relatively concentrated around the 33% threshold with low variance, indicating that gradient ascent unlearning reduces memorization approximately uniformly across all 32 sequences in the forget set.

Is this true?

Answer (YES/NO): NO